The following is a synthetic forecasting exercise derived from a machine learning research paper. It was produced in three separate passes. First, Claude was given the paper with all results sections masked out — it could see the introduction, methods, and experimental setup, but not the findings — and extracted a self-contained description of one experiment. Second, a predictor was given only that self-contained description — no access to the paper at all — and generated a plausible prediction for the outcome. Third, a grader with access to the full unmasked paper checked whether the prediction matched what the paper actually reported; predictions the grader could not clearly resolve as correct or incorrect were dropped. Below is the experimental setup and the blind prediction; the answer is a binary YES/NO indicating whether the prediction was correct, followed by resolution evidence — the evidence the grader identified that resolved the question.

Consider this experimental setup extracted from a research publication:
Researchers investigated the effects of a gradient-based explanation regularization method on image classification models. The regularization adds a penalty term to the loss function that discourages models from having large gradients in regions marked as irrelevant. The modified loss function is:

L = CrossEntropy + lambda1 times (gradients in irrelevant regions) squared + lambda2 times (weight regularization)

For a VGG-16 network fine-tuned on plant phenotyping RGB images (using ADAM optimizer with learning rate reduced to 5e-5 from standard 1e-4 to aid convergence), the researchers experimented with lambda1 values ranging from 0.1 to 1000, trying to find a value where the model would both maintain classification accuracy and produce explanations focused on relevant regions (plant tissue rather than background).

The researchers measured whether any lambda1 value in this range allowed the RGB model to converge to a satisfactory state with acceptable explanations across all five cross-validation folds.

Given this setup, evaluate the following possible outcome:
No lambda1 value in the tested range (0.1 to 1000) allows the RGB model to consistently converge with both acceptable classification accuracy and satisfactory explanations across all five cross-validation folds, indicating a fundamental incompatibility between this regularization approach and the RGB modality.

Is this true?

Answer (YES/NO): YES